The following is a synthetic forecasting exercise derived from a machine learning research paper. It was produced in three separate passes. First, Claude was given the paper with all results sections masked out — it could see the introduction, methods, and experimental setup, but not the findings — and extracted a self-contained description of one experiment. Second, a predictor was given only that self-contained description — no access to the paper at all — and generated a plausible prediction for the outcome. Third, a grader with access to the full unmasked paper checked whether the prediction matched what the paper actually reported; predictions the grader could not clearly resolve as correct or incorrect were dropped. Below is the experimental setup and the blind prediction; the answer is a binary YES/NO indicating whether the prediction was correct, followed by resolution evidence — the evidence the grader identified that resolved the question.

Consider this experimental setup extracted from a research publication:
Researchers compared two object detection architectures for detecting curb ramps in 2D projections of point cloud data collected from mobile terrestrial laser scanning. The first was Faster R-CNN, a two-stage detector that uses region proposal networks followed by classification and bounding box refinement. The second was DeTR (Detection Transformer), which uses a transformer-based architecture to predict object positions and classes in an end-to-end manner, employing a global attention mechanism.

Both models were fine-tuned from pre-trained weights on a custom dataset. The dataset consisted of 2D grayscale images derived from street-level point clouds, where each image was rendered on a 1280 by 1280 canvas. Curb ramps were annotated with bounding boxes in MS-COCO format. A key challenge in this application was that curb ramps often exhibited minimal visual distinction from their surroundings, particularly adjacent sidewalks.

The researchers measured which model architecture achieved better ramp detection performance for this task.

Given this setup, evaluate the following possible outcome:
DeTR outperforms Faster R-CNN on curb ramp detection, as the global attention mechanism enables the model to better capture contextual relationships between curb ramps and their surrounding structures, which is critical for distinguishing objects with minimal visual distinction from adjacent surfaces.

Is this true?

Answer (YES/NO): YES